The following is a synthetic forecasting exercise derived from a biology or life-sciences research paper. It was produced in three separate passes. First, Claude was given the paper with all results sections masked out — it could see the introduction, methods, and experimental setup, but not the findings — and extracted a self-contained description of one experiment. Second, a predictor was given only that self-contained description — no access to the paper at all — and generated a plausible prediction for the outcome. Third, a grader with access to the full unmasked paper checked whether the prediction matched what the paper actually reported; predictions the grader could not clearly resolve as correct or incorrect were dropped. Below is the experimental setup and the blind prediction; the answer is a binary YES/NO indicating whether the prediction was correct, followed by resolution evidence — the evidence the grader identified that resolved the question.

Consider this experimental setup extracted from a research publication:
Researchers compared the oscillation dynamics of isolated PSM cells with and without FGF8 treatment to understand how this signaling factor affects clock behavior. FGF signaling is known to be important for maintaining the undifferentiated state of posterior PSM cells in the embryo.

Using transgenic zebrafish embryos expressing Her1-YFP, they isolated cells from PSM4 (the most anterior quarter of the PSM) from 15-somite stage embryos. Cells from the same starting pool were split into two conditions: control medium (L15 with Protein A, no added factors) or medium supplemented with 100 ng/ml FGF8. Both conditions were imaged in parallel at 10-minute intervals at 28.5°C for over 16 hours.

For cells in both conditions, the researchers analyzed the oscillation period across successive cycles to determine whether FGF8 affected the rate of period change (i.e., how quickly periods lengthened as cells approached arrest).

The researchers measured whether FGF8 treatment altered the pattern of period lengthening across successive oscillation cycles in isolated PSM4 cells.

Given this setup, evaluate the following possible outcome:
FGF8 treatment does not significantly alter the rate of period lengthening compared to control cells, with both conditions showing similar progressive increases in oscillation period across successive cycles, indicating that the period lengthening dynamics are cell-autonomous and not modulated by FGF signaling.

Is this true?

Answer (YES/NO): YES